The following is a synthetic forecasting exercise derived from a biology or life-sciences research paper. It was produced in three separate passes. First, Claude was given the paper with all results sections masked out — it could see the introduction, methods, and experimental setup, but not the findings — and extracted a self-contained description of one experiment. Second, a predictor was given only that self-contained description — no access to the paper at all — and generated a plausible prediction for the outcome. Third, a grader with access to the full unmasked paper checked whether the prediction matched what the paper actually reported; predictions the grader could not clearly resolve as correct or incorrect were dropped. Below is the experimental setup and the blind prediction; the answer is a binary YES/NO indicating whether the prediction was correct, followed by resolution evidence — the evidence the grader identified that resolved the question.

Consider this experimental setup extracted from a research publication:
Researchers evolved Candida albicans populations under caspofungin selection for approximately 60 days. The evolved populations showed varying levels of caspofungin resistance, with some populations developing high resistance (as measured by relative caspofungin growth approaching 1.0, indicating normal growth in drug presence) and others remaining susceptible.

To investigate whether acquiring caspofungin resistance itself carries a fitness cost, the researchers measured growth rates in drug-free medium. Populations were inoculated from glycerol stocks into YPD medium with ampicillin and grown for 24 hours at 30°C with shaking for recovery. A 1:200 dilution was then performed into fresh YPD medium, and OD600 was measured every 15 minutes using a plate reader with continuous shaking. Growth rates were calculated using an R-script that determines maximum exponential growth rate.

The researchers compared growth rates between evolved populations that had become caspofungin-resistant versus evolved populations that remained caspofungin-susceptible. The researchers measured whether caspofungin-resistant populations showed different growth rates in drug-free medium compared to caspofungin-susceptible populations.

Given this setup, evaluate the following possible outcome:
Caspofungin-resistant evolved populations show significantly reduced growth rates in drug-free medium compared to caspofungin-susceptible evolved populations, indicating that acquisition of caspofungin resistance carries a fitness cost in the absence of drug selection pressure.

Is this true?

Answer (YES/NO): NO